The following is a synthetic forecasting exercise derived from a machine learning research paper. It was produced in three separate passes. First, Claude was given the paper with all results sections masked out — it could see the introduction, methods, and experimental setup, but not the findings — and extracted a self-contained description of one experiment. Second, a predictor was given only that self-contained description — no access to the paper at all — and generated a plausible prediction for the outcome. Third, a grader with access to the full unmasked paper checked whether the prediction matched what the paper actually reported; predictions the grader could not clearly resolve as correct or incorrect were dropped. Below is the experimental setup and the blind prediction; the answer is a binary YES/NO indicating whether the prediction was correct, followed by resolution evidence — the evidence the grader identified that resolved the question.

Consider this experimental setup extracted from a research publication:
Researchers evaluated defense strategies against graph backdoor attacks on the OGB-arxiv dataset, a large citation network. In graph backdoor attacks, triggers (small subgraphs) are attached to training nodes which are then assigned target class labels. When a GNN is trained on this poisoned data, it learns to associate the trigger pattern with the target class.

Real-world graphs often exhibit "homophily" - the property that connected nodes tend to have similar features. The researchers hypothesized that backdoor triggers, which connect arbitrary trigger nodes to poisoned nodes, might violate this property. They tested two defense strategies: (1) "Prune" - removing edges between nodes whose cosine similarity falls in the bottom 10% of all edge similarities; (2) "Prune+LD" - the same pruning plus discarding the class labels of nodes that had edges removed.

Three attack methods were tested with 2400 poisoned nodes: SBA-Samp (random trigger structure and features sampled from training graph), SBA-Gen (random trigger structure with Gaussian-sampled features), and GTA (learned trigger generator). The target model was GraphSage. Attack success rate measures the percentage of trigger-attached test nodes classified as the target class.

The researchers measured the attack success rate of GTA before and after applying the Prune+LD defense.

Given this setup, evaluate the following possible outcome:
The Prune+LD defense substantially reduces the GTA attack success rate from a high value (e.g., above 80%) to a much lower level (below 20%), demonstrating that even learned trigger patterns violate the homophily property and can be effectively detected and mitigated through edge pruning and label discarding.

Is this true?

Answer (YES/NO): YES